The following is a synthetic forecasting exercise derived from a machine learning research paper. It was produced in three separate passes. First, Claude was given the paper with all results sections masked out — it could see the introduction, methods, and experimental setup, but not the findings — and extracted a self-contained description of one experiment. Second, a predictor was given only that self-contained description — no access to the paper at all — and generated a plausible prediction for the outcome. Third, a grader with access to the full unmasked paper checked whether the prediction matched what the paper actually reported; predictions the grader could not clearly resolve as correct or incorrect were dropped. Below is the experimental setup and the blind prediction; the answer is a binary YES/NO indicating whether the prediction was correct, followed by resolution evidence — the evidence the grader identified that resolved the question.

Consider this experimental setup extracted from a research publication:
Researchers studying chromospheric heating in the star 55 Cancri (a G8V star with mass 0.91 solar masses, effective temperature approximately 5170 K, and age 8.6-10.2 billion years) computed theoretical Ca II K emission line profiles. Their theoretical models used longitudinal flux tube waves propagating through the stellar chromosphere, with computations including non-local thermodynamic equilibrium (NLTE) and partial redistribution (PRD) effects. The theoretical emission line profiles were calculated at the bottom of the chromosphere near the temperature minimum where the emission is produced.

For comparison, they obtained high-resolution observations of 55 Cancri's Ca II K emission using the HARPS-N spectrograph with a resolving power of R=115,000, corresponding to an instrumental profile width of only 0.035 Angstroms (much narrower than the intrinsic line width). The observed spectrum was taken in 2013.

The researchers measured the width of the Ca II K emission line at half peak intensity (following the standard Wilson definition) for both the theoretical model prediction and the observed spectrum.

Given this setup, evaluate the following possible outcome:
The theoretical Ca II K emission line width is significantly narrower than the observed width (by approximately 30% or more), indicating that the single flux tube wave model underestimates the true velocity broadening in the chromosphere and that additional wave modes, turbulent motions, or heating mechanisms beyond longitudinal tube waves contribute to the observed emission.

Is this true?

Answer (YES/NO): NO